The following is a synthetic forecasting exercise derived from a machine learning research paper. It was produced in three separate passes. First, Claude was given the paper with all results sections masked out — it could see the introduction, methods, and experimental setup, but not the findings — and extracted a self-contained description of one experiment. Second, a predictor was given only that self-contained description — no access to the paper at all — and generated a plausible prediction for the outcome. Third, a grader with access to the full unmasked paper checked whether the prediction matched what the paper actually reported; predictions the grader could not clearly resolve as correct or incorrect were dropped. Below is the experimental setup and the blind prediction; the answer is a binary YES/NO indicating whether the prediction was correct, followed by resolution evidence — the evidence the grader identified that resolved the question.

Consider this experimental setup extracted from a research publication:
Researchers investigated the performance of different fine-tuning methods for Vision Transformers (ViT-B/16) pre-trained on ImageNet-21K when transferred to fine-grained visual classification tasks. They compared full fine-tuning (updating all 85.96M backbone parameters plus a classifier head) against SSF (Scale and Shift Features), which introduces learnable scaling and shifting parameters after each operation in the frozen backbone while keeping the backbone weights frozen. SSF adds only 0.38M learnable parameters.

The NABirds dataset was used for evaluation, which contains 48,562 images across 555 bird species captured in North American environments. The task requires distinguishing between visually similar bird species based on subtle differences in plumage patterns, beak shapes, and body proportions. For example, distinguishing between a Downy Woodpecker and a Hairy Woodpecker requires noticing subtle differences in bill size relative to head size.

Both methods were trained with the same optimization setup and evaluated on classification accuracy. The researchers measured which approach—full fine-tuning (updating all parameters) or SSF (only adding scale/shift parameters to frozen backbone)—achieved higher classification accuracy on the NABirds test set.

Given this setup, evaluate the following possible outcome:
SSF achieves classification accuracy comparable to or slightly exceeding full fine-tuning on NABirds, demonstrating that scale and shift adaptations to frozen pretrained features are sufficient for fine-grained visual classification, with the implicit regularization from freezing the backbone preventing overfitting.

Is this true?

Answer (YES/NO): NO